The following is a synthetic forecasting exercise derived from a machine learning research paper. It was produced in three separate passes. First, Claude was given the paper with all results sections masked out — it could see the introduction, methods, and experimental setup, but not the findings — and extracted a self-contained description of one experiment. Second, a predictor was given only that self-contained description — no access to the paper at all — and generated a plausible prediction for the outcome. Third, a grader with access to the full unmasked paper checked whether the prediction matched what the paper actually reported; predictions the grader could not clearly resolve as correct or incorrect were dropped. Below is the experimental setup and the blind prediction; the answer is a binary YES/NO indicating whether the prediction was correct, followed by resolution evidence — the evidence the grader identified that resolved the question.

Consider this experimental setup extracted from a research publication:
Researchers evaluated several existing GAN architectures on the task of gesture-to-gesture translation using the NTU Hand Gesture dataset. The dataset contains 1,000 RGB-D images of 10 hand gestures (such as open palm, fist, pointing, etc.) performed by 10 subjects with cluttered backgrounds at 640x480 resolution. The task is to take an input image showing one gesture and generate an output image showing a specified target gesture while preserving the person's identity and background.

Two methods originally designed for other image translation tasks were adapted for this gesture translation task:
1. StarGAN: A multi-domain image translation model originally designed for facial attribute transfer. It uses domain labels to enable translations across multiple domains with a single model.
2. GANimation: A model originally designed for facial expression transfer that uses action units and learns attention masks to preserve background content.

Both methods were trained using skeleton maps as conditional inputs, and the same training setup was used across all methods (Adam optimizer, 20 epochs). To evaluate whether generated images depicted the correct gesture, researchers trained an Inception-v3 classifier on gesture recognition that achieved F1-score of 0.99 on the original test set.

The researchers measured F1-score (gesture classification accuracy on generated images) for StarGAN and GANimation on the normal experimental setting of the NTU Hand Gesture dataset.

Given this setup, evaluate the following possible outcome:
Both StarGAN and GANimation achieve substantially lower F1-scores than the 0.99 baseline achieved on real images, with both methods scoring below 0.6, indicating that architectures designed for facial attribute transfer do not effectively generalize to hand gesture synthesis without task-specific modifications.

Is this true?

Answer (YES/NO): YES